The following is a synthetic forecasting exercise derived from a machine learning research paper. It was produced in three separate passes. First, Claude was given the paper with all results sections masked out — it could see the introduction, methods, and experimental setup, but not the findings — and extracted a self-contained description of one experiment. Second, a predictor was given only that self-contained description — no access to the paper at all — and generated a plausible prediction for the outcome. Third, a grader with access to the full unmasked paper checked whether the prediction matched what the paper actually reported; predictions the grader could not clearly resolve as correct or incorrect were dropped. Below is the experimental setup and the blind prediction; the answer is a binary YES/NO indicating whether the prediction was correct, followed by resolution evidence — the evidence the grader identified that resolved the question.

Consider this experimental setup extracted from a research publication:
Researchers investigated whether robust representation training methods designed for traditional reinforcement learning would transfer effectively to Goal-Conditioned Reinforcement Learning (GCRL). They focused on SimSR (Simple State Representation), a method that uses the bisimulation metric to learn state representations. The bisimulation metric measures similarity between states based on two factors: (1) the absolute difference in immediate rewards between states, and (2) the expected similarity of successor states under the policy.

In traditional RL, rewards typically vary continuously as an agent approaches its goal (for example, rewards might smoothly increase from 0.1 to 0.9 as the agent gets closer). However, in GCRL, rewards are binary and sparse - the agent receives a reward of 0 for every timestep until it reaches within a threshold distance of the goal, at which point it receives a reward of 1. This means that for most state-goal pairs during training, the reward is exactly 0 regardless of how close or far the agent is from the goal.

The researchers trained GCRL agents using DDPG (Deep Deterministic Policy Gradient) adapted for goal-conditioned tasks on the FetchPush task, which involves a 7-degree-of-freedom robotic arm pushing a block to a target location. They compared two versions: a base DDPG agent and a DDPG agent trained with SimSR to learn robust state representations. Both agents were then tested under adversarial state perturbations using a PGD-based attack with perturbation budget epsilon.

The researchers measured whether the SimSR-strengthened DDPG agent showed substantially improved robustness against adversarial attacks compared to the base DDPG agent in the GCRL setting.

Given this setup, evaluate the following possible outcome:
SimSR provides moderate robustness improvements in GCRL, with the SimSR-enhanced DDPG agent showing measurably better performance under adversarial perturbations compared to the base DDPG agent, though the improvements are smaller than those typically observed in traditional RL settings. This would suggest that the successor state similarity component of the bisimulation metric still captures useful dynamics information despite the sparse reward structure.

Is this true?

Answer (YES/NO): NO